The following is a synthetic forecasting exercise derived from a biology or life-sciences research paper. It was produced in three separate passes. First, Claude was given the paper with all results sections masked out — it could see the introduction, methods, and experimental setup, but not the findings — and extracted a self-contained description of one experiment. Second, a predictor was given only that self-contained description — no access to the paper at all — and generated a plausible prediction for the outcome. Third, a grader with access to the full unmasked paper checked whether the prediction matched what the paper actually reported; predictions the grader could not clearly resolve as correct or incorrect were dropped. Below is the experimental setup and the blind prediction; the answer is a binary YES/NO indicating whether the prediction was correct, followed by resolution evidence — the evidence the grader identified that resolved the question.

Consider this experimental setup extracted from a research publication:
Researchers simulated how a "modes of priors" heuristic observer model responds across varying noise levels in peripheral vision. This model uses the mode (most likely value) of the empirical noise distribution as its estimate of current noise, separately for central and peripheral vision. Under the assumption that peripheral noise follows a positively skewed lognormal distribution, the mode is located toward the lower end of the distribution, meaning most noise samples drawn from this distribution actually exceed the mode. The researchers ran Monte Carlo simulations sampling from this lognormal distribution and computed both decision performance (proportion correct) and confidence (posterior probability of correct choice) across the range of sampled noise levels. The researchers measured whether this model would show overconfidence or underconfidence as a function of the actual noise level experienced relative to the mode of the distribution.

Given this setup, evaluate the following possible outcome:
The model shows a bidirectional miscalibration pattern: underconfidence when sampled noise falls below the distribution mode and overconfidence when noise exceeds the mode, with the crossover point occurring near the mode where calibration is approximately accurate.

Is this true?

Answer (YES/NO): YES